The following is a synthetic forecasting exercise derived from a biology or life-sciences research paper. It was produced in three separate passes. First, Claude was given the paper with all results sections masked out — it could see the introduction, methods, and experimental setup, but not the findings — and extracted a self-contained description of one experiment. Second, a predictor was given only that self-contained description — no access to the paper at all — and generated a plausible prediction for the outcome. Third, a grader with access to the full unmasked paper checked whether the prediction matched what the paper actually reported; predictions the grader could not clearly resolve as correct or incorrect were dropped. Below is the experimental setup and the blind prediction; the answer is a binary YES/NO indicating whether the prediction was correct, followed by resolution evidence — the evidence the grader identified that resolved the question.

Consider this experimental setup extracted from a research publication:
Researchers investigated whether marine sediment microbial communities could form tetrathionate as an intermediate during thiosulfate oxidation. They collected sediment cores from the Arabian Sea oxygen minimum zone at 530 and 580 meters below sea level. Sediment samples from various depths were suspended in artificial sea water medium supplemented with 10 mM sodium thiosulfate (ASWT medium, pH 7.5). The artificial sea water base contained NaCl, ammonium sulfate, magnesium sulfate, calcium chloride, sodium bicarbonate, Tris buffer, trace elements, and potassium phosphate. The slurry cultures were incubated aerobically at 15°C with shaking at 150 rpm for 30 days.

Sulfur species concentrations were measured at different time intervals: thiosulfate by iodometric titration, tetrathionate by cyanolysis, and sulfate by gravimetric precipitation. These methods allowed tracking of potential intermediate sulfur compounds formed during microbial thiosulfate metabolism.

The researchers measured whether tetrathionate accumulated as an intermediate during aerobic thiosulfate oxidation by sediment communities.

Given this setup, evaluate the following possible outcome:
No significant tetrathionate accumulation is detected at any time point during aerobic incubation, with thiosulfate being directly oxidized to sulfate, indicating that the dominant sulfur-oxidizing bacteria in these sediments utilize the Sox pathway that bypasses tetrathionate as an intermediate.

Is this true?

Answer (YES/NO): NO